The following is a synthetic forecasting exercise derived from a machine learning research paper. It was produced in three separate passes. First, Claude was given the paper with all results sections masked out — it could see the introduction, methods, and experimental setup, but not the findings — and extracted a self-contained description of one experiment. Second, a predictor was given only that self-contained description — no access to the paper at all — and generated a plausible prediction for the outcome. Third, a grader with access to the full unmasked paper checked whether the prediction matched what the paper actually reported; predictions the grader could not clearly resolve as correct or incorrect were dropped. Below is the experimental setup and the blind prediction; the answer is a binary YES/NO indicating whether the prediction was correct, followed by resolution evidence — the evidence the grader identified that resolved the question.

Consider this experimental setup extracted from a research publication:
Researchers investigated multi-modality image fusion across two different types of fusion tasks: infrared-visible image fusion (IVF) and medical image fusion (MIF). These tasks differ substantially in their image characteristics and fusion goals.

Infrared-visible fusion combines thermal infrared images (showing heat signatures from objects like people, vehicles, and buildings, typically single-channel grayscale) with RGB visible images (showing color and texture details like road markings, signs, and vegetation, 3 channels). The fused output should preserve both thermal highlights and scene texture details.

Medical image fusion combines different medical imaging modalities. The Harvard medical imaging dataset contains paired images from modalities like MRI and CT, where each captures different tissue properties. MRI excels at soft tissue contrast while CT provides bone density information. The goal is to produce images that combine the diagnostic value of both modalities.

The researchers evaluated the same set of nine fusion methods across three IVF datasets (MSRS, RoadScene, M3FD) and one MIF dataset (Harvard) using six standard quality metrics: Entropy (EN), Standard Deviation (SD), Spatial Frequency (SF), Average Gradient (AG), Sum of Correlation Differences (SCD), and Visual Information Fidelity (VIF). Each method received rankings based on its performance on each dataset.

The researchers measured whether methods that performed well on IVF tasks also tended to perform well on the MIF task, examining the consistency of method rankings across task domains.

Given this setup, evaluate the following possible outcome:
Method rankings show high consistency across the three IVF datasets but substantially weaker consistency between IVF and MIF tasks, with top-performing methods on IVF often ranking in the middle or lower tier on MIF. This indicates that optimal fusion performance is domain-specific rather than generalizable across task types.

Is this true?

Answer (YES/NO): NO